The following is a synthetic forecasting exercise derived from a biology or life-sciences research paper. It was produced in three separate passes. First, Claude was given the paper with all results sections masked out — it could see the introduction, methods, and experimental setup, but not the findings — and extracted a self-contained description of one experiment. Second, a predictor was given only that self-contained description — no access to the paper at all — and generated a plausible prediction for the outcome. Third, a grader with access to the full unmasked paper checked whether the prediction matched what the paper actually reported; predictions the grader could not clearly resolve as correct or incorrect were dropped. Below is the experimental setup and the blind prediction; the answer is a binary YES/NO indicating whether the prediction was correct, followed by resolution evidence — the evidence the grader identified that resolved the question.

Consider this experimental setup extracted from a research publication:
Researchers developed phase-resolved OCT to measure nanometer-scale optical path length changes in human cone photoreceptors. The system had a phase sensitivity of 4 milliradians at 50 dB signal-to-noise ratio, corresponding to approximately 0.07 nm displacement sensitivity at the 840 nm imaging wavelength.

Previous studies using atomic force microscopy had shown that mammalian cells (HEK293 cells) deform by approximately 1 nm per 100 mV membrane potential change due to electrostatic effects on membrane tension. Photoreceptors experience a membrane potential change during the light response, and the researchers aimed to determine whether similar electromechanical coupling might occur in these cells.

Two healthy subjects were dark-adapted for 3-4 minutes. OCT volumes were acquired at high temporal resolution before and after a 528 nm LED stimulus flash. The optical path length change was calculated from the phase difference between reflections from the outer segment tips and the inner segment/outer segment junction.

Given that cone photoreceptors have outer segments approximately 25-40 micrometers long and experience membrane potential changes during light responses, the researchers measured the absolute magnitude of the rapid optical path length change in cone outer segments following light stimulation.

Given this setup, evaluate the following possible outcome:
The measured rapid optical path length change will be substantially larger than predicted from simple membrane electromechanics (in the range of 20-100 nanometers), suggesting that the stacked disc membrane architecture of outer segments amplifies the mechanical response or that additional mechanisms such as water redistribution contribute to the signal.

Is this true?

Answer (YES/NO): YES